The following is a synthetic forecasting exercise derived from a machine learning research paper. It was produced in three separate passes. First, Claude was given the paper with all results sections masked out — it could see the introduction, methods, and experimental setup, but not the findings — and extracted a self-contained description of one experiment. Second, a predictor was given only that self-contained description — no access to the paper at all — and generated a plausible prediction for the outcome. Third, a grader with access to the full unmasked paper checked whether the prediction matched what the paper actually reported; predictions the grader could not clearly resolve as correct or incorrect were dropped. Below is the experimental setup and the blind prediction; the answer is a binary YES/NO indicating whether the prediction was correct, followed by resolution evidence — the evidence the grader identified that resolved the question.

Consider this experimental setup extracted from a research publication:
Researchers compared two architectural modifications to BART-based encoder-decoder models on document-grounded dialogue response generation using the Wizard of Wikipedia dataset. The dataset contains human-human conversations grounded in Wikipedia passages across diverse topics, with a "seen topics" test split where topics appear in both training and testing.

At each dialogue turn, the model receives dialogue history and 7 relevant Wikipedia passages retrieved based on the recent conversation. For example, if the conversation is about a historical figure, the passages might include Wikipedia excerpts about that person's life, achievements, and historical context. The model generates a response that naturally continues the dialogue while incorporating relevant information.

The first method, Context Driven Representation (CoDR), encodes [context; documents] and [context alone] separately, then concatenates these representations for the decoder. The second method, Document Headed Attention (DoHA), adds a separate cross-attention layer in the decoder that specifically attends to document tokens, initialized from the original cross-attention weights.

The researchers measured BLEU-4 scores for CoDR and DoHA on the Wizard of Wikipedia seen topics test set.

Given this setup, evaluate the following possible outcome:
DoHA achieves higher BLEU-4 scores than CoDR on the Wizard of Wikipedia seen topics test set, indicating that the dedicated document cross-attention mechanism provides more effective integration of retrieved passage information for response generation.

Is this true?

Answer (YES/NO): NO